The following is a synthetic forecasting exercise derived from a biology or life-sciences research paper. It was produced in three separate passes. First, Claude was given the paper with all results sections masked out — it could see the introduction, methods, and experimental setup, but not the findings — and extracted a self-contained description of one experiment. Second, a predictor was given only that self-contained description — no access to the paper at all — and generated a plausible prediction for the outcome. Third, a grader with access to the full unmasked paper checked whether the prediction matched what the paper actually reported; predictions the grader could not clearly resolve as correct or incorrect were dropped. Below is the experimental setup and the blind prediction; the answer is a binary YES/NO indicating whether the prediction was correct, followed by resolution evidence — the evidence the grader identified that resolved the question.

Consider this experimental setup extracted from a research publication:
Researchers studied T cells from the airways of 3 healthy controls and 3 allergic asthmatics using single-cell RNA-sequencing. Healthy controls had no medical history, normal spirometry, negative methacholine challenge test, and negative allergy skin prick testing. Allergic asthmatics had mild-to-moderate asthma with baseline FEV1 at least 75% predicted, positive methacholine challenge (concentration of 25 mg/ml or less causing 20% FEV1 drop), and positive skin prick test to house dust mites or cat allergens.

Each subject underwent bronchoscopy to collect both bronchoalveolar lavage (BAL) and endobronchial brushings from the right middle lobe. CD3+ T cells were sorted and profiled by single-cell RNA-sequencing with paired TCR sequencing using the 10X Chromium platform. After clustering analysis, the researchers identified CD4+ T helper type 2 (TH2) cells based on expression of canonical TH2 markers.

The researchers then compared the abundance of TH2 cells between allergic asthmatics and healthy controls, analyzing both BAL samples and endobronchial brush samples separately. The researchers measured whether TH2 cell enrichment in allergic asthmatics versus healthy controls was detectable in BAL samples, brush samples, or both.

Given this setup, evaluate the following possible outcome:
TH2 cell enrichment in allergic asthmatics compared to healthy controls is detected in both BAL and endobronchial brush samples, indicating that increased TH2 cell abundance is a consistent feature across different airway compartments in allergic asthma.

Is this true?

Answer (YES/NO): NO